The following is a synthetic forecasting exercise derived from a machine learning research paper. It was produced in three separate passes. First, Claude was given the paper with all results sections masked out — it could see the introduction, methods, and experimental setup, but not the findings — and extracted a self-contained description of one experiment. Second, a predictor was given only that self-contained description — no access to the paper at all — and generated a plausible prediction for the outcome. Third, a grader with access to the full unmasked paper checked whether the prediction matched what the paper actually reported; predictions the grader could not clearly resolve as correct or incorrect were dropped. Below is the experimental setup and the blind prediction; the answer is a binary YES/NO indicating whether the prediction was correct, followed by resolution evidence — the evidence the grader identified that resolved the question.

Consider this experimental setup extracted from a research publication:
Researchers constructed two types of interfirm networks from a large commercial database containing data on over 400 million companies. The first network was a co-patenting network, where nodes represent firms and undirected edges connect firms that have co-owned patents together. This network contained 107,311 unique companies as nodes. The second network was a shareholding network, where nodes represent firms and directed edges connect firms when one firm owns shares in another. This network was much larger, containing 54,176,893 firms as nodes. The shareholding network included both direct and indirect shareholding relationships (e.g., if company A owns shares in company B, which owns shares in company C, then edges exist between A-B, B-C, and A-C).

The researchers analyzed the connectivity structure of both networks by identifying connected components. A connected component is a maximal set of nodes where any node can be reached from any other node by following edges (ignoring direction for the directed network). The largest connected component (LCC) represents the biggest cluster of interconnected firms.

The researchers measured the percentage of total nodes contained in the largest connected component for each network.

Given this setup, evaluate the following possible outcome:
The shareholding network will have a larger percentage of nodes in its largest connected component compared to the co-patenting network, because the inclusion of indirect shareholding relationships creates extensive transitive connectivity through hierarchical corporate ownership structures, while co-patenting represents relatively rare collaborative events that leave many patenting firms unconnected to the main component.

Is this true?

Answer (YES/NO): NO